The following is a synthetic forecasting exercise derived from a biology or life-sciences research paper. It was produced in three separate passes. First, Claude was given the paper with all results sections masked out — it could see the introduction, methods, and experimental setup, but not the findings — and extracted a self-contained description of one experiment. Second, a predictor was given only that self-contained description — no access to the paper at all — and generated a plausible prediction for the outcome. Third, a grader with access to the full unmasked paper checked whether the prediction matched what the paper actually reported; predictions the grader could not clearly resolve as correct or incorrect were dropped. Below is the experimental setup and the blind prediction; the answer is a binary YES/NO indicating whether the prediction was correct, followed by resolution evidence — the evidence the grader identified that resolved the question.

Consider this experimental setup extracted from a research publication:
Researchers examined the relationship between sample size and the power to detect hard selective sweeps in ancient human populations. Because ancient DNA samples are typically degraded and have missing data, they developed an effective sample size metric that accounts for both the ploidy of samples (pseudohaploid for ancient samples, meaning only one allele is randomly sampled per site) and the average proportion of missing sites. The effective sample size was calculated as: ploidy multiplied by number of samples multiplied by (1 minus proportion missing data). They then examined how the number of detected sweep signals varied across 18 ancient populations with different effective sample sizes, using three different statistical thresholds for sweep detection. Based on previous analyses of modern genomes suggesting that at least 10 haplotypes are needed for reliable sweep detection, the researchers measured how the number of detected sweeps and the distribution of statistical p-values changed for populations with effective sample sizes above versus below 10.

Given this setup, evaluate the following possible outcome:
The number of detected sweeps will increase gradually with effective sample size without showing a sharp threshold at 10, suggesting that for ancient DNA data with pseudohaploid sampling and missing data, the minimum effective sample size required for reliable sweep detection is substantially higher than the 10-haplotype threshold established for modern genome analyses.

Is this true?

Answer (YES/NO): NO